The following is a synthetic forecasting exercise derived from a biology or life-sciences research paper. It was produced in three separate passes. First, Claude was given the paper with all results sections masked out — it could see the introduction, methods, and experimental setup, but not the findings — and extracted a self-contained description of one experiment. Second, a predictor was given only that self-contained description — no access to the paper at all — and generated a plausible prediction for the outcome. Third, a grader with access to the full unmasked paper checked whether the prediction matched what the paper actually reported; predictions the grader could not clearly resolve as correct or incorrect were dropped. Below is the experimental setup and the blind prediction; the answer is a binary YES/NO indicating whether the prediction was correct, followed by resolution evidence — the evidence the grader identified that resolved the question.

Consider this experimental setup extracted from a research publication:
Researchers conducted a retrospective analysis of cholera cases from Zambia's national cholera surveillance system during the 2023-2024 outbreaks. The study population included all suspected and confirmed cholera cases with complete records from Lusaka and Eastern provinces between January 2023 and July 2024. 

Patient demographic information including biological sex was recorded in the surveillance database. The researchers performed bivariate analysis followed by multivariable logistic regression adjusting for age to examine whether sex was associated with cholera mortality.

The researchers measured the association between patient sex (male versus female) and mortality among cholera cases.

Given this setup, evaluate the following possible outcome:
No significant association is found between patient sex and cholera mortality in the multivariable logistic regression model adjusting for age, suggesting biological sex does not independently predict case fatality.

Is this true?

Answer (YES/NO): NO